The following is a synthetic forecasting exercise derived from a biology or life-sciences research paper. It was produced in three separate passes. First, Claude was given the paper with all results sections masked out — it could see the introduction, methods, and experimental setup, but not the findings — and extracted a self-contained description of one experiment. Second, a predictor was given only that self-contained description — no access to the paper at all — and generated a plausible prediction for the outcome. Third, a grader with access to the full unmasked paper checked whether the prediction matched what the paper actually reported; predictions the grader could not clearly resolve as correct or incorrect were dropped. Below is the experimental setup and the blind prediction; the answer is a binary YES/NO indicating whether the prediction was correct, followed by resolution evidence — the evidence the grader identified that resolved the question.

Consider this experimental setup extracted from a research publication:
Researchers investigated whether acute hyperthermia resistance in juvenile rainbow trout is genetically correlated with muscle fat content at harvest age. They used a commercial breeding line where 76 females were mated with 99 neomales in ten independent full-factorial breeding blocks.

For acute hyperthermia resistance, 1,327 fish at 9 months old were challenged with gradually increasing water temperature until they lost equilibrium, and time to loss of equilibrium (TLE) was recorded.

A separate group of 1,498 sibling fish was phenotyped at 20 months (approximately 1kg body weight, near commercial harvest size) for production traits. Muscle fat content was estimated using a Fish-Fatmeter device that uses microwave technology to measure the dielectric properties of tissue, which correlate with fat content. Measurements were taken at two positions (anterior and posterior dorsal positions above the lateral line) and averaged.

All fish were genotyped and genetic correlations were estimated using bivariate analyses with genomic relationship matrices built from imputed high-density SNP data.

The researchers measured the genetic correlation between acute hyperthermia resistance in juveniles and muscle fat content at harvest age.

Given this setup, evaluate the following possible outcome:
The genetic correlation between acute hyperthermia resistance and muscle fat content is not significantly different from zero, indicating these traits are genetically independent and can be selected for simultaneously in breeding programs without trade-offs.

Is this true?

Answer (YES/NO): YES